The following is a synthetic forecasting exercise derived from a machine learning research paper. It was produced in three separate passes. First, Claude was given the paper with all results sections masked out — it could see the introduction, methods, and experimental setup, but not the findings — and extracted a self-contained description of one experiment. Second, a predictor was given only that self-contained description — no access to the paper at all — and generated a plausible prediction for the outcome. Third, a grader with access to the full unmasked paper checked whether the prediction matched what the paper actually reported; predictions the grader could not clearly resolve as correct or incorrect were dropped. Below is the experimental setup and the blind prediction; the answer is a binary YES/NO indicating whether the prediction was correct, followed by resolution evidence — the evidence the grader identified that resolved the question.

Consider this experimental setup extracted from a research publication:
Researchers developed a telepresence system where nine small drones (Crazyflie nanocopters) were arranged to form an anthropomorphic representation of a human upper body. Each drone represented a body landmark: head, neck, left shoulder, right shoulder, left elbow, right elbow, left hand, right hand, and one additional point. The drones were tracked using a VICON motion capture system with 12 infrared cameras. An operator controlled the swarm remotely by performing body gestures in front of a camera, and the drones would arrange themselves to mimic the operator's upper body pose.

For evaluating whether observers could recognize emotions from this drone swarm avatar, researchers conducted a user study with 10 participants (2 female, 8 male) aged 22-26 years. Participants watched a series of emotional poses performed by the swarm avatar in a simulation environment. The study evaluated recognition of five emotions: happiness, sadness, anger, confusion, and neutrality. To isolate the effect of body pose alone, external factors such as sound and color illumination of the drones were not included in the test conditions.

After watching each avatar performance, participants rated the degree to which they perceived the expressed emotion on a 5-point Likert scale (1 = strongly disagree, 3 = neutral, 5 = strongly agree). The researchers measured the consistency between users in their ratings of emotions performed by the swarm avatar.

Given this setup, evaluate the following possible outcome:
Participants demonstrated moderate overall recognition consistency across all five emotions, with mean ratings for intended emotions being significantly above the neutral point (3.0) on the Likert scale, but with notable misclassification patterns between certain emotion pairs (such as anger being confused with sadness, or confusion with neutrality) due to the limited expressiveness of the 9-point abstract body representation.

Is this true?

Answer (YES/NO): NO